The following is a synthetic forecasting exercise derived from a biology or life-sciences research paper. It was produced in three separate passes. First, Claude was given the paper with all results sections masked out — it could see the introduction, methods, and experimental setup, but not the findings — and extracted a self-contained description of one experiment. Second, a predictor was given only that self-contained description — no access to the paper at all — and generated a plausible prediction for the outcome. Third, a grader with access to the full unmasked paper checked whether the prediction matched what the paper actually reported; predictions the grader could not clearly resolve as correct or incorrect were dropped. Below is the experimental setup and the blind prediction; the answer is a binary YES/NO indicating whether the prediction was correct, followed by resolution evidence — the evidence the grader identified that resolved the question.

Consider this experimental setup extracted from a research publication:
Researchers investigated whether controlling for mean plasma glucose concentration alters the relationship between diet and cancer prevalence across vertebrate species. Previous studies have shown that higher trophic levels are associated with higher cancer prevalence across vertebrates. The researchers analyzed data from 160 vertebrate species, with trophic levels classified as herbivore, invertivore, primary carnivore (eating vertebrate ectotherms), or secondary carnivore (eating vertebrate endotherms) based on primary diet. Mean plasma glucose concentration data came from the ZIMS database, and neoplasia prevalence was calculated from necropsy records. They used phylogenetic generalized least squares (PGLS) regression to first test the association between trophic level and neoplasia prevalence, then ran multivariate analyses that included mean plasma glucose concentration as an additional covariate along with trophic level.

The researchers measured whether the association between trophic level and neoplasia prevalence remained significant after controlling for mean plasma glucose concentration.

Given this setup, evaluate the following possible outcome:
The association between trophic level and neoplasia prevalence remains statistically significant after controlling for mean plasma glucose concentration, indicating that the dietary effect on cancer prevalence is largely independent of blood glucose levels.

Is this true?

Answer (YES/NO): YES